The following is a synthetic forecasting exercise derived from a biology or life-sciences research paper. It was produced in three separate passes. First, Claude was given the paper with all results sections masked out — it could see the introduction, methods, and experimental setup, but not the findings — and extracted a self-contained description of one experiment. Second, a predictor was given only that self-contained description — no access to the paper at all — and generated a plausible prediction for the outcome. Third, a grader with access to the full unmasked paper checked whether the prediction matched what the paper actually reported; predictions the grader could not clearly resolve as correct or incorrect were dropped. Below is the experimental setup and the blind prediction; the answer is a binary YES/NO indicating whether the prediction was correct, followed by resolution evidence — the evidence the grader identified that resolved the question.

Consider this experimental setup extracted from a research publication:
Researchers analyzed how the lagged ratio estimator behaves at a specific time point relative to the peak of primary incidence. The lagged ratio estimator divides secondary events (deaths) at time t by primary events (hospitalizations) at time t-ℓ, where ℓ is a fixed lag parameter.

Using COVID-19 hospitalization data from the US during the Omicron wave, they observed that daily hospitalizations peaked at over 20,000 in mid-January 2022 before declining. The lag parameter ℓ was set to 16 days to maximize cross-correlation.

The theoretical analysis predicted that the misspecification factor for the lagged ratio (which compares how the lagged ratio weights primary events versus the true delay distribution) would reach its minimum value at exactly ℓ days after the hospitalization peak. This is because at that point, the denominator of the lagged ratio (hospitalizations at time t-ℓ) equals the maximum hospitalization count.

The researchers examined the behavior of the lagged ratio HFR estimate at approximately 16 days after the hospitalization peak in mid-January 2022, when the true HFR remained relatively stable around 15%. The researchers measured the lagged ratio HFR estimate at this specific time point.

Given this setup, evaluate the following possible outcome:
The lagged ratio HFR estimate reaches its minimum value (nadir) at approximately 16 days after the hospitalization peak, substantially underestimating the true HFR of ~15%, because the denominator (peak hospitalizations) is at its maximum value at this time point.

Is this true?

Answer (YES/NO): YES